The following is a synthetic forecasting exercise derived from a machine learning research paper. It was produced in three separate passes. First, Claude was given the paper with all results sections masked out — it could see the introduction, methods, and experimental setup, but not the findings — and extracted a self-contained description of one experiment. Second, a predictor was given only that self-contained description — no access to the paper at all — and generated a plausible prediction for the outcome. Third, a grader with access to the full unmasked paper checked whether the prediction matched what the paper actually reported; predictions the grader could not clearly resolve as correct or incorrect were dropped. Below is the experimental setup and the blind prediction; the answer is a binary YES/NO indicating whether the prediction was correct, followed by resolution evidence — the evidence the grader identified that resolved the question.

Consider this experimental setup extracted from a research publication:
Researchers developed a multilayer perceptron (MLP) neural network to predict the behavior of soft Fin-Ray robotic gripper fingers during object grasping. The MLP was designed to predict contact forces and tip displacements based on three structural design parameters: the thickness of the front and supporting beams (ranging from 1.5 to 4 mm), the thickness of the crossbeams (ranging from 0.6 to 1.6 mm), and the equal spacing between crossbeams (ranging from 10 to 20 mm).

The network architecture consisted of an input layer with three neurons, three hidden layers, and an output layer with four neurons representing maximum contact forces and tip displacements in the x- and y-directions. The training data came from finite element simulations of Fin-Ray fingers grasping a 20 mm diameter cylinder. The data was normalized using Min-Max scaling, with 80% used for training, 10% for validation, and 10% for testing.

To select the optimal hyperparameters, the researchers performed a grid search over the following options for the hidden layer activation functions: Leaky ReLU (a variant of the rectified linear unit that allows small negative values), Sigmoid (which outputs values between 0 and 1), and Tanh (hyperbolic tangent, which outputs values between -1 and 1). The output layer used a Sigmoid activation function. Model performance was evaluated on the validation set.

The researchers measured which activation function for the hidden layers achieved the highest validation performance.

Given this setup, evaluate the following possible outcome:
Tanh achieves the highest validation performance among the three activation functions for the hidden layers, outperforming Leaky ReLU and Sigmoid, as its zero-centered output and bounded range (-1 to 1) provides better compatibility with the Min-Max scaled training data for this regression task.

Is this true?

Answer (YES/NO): YES